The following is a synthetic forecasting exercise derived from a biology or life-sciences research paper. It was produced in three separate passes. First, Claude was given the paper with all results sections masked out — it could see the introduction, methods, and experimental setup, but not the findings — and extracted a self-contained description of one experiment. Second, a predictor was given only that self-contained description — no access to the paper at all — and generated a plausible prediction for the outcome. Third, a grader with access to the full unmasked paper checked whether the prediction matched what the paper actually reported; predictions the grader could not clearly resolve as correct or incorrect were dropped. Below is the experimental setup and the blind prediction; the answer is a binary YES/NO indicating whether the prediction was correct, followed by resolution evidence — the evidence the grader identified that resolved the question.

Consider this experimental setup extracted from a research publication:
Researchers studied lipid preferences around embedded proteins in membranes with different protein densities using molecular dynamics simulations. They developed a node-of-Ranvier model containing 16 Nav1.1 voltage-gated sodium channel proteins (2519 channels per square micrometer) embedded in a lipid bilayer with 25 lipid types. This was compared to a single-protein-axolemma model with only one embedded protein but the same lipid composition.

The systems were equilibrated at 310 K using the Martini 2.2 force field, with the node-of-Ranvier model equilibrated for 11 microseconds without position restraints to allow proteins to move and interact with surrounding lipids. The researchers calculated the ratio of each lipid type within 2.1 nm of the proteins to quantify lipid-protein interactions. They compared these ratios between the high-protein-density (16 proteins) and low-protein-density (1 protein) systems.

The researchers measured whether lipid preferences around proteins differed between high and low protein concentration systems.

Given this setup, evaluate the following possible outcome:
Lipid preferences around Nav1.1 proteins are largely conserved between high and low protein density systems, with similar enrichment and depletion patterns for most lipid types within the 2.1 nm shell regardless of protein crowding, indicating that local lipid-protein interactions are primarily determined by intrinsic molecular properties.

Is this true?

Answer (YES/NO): YES